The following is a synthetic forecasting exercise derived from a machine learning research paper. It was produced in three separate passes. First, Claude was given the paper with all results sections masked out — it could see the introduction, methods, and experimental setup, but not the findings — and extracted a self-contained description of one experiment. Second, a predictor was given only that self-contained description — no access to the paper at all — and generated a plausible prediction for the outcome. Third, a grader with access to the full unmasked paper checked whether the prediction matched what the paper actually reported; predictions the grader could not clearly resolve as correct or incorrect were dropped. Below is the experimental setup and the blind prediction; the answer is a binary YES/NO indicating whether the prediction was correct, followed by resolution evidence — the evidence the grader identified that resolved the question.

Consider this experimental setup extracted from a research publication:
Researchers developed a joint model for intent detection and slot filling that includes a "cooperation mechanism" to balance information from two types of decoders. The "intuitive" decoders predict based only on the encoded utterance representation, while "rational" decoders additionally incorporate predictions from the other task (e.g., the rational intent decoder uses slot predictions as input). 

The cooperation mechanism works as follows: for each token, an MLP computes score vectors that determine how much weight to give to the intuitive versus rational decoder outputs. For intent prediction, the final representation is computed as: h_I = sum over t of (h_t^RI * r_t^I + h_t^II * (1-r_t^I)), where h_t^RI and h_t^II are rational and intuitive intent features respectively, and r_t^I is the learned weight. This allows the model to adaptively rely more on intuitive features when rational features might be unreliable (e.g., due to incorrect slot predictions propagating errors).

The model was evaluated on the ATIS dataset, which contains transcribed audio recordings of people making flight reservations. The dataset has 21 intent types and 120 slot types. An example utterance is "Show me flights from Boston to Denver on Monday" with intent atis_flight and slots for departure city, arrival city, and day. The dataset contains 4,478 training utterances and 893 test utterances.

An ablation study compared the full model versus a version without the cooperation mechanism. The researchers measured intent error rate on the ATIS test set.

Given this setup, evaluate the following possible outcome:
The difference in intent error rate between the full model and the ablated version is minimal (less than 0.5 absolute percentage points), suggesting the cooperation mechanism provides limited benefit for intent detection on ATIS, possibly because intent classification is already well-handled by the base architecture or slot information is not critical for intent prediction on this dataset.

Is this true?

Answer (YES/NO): NO